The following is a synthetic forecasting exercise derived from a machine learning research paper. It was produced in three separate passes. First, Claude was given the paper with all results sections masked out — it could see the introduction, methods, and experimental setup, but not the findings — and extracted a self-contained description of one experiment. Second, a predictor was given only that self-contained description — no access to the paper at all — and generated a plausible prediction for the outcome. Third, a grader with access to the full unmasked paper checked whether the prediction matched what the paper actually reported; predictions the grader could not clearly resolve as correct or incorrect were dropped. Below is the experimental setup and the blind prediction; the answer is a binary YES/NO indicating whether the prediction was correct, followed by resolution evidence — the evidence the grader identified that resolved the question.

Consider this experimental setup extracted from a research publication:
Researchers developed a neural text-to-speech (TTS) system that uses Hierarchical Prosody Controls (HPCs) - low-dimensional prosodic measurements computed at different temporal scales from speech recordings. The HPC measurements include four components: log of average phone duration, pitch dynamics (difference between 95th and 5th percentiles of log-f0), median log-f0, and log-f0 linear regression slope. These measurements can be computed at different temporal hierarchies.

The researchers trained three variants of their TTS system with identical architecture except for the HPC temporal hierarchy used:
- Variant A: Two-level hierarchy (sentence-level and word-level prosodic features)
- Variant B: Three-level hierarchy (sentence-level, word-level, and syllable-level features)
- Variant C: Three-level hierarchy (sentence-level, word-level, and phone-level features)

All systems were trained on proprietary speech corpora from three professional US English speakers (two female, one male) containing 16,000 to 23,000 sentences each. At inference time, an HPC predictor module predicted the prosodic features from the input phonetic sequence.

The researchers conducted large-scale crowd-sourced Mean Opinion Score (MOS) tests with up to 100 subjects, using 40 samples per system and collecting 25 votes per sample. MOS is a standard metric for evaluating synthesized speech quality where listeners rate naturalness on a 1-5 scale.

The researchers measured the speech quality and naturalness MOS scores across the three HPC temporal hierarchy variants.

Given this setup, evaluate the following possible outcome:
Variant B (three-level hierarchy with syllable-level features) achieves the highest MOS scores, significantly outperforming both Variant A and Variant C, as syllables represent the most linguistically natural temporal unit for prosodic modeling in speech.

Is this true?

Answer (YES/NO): NO